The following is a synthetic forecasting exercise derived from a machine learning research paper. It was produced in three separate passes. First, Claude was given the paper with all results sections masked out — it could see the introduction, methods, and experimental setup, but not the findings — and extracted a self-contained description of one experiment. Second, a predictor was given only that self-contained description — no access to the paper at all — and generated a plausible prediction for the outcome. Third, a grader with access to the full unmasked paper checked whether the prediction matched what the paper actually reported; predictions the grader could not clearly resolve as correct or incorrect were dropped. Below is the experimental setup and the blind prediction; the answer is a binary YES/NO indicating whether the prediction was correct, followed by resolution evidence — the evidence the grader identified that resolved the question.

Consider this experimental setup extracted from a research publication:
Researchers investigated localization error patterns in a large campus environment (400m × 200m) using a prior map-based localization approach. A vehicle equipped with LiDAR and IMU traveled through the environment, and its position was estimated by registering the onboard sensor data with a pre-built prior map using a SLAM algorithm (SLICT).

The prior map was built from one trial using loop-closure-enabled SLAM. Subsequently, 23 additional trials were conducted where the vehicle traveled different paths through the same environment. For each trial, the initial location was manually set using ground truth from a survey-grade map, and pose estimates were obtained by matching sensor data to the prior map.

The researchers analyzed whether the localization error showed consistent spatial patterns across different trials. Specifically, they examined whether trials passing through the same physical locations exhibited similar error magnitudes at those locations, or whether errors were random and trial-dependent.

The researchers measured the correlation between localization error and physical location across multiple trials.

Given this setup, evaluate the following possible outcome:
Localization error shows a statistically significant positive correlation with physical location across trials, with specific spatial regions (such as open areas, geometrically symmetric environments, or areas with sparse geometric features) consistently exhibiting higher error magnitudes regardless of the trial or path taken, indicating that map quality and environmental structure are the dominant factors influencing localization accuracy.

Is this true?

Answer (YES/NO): NO